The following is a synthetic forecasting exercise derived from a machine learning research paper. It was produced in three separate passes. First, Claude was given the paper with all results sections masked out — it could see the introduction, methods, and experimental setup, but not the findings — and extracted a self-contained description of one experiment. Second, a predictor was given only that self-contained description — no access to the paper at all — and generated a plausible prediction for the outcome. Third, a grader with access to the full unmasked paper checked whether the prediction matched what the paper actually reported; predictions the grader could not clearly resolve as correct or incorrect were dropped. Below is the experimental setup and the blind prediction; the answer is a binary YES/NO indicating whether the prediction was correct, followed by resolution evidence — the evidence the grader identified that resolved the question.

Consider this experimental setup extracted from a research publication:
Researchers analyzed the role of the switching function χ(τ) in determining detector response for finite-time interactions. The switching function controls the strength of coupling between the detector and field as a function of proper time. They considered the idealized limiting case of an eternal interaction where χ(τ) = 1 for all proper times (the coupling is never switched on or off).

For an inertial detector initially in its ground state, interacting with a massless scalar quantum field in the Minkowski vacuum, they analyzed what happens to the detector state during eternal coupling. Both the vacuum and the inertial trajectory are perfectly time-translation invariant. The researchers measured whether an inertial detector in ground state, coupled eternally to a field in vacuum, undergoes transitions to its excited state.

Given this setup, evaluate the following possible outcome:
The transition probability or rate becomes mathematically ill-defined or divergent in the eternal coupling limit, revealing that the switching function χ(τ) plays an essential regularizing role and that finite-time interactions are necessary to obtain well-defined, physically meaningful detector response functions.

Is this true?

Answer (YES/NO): NO